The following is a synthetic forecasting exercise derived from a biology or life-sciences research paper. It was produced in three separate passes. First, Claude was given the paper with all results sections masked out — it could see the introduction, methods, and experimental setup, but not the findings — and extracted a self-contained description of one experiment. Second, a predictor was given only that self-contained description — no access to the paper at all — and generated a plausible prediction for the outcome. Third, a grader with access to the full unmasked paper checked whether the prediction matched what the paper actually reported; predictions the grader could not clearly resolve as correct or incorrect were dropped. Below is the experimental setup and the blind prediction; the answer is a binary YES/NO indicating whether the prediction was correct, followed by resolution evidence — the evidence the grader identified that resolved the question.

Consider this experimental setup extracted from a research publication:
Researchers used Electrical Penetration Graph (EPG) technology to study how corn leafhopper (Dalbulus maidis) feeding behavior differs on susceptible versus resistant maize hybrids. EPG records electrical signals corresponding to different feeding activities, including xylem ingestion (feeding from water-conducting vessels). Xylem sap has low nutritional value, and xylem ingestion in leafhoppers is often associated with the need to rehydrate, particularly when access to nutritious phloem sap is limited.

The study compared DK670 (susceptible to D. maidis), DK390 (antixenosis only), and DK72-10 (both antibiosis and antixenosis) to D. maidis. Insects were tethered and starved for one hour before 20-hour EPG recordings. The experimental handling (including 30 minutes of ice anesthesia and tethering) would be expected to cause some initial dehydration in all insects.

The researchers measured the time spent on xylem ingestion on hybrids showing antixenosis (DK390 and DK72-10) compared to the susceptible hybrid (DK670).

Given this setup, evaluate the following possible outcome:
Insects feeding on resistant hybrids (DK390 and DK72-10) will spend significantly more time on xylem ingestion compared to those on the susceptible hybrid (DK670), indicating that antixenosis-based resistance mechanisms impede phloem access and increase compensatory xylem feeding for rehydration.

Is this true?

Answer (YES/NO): YES